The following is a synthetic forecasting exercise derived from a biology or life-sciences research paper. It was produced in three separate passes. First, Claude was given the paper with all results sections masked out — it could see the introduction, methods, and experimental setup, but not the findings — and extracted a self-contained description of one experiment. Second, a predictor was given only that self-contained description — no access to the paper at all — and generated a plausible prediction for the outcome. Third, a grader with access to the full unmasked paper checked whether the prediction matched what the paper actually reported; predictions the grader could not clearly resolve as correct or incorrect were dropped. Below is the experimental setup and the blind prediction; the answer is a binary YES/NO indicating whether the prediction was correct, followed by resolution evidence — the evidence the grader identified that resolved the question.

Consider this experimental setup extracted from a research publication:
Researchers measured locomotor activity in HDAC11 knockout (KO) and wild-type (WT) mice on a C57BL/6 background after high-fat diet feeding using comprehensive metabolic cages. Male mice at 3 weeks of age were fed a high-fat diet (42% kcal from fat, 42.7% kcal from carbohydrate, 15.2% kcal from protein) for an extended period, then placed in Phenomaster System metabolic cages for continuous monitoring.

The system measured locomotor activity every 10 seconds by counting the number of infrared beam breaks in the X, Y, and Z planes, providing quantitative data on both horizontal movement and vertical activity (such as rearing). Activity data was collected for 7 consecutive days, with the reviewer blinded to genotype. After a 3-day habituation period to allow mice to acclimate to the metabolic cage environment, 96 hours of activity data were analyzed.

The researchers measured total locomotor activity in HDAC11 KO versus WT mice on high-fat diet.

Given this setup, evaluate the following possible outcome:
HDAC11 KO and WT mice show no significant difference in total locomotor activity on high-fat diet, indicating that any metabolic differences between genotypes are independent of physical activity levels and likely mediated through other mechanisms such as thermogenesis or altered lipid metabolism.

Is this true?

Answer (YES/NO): YES